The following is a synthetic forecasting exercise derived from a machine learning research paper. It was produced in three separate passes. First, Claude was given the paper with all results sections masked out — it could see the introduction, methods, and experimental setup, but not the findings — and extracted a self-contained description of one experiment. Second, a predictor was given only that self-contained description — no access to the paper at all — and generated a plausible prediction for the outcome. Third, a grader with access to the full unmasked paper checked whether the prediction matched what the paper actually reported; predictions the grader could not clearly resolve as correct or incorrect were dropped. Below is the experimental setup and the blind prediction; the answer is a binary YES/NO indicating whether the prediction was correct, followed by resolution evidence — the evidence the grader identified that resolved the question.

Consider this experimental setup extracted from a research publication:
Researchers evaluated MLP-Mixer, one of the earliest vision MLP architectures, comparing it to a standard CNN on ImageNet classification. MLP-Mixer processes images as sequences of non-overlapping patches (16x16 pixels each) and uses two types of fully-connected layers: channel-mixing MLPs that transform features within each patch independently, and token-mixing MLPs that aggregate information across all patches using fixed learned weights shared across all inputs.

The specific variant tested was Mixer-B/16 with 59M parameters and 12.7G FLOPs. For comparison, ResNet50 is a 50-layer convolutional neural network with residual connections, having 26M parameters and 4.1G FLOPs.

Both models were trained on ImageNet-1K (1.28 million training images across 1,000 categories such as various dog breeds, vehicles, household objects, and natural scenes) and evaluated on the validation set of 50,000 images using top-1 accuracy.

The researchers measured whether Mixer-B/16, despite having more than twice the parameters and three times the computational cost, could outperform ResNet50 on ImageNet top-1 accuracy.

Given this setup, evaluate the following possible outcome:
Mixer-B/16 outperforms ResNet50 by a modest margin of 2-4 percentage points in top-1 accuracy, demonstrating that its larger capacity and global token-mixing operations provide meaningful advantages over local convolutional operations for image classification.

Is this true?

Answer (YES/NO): NO